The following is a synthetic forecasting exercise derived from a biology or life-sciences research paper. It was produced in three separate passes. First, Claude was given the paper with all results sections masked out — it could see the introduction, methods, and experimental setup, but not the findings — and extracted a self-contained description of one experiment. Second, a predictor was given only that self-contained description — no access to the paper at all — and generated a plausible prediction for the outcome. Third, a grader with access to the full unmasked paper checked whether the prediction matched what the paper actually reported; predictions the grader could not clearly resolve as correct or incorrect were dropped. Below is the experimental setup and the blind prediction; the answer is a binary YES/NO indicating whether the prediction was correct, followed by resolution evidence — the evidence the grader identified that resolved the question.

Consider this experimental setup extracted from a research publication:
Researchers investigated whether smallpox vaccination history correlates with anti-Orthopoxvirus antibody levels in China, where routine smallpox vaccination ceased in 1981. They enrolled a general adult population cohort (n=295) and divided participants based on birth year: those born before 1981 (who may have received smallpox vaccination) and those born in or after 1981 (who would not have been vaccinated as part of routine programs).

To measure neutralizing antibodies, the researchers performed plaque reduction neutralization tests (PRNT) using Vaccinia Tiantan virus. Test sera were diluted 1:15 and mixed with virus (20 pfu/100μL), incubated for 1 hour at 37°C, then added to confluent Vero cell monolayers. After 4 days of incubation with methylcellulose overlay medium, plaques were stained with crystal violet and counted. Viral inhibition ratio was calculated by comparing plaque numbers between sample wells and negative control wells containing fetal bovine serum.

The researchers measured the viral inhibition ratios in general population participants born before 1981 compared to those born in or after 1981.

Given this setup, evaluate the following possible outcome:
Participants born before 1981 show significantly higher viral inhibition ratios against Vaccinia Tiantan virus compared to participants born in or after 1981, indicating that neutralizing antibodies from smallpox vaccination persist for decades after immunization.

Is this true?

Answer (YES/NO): YES